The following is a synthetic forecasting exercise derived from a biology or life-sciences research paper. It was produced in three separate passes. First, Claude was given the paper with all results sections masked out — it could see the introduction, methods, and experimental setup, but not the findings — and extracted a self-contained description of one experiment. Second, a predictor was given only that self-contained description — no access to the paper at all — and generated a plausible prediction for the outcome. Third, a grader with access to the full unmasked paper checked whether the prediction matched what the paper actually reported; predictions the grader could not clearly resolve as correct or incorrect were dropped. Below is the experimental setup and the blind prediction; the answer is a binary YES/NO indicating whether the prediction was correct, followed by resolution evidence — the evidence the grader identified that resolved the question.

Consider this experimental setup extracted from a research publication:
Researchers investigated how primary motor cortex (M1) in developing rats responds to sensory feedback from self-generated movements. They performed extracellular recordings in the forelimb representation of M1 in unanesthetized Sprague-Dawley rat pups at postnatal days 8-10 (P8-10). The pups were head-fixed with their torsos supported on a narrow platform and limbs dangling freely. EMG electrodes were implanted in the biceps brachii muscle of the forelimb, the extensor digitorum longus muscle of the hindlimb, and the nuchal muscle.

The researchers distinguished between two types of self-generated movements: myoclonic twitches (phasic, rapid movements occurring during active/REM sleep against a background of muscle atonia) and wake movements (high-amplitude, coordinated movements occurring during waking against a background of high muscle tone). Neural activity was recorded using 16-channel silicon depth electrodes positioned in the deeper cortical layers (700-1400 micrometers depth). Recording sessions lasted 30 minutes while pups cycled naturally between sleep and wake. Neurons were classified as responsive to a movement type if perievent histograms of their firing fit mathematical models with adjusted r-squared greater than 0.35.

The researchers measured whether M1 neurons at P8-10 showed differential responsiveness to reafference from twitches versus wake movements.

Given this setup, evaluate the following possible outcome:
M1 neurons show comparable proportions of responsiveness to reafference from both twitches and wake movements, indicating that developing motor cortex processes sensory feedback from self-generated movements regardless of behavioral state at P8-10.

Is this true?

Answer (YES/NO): NO